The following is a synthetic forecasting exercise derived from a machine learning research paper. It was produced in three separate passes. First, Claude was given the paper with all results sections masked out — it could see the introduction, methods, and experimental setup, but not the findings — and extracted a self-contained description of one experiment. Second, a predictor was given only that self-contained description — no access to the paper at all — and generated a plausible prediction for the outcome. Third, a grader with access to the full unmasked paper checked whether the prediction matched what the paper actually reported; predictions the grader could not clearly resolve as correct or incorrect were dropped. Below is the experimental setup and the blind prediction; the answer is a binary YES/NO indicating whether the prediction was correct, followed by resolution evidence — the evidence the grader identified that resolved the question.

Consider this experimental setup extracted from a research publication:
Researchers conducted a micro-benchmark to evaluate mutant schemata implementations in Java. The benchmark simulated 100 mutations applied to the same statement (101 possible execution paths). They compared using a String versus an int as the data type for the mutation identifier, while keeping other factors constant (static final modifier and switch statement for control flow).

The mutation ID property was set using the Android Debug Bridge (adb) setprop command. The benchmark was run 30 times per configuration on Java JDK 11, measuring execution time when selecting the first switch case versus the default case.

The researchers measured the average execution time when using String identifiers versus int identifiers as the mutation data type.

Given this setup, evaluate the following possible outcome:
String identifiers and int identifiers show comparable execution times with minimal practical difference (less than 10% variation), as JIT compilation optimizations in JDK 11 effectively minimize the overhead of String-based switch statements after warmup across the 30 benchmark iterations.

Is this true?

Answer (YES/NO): NO